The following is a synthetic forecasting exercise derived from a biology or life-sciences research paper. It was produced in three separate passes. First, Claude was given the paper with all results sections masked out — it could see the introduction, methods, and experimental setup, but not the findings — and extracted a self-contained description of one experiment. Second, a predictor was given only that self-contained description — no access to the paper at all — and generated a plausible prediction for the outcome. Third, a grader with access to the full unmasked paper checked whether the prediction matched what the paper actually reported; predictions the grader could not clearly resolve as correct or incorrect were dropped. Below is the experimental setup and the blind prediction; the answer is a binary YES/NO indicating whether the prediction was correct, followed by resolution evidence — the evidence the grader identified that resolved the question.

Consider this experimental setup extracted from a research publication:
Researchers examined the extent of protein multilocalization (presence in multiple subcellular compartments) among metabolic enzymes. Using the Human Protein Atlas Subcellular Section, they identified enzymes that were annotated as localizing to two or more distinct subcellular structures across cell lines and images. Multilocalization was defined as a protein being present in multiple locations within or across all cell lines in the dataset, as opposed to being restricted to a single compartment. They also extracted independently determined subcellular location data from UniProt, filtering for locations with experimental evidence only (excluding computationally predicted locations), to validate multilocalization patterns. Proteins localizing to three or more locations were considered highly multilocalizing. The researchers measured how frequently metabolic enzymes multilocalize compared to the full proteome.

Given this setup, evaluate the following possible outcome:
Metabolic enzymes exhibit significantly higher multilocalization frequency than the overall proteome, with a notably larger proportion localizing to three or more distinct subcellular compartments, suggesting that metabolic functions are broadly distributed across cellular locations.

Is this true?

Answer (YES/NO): NO